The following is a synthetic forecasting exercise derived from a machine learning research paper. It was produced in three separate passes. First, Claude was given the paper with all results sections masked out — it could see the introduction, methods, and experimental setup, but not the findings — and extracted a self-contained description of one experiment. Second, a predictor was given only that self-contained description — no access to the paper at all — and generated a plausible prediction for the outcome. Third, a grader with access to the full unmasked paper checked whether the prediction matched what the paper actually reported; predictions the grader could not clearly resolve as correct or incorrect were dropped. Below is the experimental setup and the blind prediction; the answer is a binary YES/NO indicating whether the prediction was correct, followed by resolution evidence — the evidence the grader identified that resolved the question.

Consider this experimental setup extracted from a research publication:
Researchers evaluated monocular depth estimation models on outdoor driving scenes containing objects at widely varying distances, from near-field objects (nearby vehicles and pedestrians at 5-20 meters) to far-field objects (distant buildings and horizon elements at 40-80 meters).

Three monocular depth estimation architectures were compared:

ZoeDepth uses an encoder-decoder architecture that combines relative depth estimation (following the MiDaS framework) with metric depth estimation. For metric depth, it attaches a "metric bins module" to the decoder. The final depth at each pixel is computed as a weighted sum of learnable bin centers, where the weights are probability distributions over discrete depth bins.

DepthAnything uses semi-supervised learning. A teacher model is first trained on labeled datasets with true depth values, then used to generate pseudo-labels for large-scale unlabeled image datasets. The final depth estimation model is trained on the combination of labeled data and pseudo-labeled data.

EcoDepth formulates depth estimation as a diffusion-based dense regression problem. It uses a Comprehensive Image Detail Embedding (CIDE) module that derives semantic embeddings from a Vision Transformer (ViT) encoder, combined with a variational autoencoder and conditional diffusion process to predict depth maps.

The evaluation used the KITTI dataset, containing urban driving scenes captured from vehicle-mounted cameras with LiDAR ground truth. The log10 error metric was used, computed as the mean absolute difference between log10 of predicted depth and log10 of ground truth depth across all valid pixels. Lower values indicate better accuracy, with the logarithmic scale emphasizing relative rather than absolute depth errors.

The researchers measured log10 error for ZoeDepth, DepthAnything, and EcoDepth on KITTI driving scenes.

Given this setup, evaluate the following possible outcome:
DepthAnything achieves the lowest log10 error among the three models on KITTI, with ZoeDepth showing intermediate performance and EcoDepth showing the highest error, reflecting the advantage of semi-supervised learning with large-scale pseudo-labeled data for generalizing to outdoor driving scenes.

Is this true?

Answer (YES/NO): NO